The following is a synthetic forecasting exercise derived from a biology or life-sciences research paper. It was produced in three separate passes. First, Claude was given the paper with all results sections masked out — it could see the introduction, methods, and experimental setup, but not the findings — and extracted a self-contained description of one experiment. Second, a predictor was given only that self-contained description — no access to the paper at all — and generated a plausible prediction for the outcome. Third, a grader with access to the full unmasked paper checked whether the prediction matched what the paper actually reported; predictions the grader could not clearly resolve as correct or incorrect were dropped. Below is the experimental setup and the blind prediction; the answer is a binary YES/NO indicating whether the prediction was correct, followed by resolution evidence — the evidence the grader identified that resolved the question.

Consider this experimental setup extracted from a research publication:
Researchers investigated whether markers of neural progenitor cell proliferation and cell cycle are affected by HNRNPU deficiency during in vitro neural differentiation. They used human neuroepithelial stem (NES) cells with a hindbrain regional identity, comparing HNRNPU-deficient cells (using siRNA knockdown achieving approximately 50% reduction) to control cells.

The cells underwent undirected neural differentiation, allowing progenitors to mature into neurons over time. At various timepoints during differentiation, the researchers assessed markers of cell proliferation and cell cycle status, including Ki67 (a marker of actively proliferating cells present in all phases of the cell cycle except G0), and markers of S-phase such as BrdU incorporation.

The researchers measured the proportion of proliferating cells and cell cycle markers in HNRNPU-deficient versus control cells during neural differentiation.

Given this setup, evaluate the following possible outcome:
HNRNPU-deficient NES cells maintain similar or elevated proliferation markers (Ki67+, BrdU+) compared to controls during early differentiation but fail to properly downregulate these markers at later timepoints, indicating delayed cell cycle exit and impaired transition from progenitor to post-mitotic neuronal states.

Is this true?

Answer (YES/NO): YES